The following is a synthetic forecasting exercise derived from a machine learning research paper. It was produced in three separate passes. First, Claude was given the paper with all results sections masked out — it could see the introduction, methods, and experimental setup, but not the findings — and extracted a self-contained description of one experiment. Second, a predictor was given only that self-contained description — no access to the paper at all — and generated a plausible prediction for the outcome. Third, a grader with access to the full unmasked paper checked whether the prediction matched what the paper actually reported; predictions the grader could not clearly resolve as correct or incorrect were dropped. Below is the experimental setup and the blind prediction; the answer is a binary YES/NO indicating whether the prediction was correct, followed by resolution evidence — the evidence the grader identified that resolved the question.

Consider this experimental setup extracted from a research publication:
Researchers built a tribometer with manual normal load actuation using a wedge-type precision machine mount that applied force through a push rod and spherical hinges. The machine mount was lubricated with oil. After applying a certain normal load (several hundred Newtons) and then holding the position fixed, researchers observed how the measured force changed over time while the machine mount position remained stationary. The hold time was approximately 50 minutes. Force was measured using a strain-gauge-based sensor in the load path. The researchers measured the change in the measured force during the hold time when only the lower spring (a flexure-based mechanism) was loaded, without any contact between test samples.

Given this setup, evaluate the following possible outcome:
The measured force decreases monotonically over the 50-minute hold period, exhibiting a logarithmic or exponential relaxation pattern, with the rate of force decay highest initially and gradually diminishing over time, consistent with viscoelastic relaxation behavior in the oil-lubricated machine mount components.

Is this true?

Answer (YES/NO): YES